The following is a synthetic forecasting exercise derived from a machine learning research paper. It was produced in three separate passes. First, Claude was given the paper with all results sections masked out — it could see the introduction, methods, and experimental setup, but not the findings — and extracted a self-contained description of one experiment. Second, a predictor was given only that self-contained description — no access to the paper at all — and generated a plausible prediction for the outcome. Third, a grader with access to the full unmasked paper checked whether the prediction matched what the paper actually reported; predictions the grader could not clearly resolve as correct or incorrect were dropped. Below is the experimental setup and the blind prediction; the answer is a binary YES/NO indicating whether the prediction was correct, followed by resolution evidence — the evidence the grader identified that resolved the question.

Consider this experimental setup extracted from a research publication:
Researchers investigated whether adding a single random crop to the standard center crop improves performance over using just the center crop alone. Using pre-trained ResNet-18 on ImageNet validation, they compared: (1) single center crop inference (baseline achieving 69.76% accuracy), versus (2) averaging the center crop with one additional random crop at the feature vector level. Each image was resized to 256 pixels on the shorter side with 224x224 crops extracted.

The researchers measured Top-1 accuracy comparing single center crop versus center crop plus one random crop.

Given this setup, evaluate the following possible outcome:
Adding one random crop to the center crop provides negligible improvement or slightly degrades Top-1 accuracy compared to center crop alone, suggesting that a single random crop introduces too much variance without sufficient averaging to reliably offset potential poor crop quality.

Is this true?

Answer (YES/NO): NO